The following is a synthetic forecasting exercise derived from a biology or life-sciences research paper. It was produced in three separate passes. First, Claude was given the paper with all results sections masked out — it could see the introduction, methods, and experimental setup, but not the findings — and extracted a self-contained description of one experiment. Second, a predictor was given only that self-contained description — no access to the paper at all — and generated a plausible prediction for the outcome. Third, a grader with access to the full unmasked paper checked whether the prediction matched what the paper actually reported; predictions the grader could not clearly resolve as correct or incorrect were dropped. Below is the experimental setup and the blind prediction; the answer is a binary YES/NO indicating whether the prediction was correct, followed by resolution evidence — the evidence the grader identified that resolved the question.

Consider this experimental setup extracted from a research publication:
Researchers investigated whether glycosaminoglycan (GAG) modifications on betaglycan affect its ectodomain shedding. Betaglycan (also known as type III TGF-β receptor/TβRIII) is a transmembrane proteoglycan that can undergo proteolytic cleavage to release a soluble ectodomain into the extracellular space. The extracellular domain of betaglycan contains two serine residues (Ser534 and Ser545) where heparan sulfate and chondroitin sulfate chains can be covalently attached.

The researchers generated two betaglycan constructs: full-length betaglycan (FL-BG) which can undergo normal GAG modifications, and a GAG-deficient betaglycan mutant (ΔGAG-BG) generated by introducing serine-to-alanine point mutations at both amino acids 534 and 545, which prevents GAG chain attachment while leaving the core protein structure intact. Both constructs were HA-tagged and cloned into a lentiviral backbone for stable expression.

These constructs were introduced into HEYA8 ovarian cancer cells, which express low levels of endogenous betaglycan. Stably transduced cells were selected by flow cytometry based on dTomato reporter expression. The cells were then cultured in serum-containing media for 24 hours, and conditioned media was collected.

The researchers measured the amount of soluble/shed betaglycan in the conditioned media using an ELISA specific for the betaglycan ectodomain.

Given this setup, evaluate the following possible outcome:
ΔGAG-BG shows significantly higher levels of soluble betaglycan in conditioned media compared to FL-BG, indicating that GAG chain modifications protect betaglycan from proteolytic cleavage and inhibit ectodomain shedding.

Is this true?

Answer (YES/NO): NO